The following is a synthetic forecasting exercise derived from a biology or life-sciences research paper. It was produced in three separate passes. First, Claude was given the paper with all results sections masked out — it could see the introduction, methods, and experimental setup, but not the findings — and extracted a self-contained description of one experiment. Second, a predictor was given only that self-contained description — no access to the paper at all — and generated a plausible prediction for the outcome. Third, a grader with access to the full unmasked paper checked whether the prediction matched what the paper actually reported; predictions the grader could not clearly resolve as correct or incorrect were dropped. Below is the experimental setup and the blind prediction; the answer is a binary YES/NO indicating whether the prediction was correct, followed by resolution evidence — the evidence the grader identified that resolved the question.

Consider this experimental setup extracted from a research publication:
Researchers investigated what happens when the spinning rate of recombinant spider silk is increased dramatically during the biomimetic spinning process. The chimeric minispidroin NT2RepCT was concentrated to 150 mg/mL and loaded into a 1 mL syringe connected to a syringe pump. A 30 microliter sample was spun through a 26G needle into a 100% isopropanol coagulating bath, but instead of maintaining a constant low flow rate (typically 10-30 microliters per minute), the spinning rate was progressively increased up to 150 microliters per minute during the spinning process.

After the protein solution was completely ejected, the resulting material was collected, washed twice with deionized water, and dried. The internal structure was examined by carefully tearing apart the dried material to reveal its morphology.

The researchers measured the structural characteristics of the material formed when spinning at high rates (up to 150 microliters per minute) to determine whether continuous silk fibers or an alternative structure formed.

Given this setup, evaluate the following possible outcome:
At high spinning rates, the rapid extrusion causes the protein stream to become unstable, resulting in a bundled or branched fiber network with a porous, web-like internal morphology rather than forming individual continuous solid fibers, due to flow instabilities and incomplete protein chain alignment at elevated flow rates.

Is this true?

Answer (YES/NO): NO